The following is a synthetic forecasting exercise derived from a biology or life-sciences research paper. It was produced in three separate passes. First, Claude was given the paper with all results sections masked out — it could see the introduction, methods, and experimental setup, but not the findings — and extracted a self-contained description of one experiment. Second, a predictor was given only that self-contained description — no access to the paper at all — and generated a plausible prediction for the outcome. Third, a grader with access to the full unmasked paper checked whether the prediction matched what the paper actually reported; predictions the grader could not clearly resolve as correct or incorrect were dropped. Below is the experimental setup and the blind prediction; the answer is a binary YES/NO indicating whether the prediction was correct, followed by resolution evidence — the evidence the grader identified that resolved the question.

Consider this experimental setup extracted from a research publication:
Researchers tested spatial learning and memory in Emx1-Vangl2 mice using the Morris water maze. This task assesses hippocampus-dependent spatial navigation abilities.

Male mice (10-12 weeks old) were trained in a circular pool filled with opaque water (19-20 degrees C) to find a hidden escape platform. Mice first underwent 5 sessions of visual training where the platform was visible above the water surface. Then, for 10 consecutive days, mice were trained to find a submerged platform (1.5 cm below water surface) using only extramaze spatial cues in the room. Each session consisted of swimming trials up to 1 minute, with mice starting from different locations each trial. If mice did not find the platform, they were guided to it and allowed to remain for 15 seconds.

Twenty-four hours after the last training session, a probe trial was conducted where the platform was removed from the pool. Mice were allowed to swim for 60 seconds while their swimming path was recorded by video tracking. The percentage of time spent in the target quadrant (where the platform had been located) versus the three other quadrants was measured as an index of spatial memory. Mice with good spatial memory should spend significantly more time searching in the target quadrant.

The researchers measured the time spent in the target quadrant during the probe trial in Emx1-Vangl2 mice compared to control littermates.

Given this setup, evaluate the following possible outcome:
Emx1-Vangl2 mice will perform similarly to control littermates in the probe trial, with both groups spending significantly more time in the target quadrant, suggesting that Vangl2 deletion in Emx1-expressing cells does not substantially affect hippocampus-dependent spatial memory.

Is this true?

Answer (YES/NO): YES